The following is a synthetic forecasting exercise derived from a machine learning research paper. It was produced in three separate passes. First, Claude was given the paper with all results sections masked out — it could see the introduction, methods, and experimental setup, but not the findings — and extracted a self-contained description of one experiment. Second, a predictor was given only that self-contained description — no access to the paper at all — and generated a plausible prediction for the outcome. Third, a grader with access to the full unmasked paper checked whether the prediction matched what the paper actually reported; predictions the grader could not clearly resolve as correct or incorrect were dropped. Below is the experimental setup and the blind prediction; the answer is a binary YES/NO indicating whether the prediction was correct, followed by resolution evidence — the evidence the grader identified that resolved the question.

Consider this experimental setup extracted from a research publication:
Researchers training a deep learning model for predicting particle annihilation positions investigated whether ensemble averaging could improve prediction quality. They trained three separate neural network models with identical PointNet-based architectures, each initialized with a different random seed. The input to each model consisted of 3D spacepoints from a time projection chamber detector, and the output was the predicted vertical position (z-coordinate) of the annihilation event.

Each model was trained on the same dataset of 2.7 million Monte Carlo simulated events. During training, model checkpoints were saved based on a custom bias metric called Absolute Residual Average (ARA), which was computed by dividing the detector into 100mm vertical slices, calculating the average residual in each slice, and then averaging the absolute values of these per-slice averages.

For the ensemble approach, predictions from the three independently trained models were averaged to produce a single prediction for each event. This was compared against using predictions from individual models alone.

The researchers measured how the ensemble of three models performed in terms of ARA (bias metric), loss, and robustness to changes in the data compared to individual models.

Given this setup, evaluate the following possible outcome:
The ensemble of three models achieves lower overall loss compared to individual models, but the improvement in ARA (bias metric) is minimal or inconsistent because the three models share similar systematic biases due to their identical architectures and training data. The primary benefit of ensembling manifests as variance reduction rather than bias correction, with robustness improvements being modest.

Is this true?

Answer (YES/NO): NO